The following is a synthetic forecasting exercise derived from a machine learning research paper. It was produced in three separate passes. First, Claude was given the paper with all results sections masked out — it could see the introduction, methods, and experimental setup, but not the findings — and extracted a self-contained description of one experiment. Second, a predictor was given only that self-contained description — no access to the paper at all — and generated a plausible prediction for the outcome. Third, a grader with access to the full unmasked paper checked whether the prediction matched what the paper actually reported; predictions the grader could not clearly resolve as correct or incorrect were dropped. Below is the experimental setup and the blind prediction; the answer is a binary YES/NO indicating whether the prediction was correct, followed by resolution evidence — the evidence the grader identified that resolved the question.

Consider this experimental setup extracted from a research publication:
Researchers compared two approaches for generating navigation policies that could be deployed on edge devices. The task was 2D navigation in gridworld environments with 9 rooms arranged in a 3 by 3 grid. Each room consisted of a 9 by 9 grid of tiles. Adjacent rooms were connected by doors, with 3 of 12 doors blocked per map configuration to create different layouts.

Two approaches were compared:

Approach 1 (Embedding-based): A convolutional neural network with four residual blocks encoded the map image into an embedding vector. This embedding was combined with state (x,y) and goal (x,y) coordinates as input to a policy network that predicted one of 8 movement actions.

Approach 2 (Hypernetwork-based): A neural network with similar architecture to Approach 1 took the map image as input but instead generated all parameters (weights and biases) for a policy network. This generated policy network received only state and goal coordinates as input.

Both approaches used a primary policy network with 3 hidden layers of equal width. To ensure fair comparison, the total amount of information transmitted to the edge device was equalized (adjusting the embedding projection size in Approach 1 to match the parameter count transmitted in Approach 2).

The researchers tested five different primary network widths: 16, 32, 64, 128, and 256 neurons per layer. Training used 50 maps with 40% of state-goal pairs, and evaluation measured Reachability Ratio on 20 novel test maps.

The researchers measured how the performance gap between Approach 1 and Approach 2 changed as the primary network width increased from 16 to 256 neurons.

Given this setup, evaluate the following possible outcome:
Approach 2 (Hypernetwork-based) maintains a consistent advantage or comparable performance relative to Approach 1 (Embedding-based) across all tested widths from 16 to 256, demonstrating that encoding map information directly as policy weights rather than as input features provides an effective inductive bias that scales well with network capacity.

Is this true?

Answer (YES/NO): YES